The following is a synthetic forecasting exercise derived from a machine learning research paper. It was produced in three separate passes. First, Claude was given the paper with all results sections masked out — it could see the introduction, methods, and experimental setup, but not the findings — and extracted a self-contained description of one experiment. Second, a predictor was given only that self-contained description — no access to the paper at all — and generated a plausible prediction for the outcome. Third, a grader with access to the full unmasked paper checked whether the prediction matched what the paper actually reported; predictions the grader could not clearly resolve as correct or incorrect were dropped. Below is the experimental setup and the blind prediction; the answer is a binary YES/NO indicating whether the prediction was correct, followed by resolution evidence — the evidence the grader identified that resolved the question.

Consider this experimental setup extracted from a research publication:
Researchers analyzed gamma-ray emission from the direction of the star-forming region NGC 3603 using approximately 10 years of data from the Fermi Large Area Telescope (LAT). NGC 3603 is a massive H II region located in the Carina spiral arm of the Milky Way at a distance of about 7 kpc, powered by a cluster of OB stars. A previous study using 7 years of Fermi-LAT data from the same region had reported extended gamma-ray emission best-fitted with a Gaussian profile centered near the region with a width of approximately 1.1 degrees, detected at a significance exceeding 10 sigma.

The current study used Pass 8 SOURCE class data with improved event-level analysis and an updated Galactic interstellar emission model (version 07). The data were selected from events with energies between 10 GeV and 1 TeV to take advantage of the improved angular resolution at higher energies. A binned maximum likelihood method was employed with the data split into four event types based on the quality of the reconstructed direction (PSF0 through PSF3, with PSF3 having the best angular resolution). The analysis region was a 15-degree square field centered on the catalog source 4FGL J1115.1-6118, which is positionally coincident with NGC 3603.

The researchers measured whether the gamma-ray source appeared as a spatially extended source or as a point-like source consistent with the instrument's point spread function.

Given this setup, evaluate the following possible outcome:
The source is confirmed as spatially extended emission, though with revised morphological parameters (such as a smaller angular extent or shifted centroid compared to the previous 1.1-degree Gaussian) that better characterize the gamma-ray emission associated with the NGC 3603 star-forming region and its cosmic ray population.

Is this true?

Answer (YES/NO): NO